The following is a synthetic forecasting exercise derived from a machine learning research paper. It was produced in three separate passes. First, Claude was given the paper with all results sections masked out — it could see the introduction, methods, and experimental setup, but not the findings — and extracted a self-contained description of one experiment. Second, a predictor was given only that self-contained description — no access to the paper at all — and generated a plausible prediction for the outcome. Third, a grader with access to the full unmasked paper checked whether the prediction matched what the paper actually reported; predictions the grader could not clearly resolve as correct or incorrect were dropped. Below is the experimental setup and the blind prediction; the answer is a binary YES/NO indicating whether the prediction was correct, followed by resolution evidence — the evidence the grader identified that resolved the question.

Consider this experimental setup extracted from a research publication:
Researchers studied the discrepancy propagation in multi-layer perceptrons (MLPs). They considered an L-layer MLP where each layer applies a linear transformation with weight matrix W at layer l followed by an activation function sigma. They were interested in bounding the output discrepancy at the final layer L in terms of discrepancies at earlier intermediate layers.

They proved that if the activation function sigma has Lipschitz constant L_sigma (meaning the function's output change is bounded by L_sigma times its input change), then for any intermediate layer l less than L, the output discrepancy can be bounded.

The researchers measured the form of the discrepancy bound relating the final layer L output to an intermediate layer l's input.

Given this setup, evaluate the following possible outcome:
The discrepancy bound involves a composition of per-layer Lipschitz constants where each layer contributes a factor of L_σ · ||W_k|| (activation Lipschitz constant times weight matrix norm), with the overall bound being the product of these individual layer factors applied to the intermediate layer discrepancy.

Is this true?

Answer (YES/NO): YES